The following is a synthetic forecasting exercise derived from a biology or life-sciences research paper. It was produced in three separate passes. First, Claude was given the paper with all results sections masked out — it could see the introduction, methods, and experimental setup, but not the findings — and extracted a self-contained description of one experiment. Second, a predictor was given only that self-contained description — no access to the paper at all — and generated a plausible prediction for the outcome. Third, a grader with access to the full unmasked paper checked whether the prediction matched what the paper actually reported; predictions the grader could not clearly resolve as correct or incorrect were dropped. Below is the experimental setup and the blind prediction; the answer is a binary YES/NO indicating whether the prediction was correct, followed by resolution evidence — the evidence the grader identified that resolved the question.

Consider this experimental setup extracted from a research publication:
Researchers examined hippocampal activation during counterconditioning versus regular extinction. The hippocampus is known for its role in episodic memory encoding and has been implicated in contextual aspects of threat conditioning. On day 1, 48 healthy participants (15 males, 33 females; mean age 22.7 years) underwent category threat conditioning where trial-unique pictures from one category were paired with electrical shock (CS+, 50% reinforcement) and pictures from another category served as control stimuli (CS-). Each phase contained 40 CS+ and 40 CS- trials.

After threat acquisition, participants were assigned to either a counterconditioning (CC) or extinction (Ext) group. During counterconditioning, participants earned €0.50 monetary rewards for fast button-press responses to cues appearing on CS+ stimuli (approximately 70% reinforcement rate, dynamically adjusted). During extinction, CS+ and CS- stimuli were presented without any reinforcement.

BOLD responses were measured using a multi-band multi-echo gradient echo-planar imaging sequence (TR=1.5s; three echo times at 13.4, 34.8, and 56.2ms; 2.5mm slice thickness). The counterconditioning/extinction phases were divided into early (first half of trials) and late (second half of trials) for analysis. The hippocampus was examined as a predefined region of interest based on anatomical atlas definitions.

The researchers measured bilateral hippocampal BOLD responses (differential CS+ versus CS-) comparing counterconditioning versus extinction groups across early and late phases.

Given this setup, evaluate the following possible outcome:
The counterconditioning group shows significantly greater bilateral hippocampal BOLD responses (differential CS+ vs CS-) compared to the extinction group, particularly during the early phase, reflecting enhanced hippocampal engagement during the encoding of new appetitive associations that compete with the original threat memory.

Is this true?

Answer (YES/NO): NO